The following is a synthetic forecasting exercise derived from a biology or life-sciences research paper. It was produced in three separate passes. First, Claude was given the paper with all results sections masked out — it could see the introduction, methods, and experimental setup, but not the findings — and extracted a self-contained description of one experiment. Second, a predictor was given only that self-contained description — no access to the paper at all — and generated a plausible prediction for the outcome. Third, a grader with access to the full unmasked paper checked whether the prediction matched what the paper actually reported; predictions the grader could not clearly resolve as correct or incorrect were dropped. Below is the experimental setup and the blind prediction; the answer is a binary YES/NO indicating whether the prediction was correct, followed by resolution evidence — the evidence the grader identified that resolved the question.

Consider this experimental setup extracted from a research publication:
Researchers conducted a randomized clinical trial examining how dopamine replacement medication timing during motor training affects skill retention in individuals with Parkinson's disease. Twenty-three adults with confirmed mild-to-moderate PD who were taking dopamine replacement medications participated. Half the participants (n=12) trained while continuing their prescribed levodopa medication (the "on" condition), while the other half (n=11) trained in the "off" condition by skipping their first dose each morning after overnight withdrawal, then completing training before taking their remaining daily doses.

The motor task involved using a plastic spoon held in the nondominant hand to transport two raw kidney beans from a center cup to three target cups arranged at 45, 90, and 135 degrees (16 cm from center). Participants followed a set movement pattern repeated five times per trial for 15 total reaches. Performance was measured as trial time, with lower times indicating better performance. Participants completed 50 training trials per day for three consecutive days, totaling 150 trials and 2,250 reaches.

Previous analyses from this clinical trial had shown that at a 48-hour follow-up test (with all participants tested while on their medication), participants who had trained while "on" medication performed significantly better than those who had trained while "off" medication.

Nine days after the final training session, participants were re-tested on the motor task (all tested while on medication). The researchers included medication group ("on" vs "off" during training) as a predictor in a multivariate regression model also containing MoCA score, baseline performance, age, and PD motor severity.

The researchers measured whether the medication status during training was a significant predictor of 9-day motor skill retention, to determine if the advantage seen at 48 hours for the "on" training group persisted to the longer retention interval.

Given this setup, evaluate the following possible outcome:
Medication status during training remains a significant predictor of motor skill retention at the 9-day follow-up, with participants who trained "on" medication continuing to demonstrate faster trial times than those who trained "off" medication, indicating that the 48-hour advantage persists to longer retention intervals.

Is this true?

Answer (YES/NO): NO